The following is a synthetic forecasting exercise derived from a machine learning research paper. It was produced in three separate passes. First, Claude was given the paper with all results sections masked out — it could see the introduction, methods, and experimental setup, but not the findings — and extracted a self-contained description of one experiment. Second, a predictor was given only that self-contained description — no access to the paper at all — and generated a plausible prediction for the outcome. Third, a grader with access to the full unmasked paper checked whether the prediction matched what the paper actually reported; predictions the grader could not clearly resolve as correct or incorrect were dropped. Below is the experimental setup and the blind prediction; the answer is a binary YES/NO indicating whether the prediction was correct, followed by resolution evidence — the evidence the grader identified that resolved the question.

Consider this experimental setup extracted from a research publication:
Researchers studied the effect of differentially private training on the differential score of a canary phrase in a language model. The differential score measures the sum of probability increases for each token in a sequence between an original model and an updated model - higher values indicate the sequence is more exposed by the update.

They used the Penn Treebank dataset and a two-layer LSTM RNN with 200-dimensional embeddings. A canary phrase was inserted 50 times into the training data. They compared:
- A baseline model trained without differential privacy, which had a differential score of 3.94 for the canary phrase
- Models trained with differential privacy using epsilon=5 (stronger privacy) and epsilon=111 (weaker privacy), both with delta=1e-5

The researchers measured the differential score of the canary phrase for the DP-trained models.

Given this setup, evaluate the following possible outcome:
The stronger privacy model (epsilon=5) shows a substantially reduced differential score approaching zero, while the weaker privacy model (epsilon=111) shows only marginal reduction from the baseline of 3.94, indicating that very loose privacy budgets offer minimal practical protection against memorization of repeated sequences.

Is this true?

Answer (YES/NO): NO